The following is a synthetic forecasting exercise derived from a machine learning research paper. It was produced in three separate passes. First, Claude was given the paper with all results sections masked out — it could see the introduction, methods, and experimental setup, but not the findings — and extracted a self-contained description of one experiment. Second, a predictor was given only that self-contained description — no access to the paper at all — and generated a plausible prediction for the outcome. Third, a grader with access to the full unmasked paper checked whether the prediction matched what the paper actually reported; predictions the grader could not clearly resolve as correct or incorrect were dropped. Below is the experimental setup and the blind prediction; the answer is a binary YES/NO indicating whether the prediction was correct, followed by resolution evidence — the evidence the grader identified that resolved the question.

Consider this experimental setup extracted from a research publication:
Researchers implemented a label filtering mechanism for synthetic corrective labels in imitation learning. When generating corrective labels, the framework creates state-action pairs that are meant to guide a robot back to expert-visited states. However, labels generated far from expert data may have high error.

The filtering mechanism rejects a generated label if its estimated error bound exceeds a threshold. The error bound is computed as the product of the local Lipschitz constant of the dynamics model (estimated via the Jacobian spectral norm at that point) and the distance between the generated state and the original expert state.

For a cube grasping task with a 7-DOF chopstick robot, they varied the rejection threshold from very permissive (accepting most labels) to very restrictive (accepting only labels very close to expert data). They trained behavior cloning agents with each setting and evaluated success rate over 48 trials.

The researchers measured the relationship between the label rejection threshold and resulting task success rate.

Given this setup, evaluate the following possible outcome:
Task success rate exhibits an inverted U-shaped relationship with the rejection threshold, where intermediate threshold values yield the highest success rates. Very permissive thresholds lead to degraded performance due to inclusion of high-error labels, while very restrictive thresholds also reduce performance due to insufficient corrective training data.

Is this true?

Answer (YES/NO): YES